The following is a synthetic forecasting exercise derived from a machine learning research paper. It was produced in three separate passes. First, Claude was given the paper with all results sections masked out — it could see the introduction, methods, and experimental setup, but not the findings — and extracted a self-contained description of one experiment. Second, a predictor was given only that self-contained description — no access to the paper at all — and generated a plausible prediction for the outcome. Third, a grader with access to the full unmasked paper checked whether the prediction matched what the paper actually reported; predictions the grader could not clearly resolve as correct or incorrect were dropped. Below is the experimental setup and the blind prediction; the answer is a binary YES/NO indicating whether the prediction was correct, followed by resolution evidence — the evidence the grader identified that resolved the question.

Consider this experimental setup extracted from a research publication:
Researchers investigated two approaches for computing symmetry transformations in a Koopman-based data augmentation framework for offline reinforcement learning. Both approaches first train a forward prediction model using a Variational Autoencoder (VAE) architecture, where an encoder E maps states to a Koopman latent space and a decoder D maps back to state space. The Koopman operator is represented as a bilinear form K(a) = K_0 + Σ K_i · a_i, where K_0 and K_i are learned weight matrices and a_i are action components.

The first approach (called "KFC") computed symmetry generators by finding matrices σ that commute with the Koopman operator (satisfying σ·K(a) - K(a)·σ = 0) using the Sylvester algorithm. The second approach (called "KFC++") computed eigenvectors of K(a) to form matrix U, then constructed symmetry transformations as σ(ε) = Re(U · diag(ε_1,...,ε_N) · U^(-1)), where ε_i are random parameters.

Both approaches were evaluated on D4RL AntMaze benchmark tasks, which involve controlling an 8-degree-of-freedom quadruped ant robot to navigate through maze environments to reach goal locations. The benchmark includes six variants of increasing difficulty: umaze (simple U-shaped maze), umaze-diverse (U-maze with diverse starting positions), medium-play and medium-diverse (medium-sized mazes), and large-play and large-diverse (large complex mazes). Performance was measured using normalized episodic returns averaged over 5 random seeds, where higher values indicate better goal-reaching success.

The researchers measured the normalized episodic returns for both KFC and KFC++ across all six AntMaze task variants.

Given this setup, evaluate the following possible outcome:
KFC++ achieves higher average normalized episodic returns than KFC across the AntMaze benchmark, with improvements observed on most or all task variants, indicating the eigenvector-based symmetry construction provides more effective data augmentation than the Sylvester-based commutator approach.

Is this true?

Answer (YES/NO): YES